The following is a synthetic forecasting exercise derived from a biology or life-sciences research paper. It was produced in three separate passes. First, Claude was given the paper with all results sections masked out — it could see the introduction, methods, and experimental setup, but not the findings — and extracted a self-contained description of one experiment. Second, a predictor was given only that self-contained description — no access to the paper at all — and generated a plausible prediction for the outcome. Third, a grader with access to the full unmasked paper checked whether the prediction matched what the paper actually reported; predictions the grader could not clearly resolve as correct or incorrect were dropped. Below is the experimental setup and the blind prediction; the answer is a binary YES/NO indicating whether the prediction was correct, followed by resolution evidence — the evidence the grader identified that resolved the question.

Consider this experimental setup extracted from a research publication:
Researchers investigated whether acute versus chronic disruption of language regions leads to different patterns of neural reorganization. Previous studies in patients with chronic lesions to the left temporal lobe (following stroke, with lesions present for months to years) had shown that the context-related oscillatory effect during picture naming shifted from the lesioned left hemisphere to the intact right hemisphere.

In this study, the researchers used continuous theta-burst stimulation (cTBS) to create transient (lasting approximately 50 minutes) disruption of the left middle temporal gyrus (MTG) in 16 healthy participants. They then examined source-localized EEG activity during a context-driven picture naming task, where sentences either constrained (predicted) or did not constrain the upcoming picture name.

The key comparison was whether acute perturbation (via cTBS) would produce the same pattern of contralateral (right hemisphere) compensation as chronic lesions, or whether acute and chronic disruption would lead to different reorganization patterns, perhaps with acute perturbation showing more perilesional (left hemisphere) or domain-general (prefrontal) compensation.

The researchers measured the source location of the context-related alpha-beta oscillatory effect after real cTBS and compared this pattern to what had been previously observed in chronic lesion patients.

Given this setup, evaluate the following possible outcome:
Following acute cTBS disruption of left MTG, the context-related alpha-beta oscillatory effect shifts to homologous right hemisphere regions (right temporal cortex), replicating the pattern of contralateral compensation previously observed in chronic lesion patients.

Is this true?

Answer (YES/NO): NO